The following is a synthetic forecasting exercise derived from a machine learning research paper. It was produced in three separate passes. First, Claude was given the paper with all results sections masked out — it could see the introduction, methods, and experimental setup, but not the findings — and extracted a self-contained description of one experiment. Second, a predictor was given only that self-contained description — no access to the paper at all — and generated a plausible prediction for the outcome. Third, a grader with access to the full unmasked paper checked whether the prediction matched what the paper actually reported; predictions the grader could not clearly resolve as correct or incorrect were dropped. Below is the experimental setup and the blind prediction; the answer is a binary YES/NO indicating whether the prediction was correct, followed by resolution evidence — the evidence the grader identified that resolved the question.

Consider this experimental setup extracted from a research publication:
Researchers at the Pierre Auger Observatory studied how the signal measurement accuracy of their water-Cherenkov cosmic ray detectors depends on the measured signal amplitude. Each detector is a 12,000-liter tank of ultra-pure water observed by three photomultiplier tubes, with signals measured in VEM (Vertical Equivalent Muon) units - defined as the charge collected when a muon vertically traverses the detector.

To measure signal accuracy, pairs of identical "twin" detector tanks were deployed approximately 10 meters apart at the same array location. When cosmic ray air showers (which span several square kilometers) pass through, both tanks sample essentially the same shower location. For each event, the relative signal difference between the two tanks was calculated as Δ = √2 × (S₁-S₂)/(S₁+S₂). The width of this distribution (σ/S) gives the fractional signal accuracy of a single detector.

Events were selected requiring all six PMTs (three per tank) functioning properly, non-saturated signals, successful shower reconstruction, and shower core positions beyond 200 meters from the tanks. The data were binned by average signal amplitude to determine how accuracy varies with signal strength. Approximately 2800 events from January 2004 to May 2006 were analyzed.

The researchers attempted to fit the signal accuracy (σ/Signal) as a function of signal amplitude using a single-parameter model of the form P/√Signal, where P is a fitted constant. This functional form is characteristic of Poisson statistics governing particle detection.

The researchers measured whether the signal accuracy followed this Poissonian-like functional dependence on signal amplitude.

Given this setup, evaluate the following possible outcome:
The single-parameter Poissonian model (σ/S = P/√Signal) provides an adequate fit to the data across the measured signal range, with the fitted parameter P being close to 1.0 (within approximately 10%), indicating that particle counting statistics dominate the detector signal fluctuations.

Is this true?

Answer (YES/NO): YES